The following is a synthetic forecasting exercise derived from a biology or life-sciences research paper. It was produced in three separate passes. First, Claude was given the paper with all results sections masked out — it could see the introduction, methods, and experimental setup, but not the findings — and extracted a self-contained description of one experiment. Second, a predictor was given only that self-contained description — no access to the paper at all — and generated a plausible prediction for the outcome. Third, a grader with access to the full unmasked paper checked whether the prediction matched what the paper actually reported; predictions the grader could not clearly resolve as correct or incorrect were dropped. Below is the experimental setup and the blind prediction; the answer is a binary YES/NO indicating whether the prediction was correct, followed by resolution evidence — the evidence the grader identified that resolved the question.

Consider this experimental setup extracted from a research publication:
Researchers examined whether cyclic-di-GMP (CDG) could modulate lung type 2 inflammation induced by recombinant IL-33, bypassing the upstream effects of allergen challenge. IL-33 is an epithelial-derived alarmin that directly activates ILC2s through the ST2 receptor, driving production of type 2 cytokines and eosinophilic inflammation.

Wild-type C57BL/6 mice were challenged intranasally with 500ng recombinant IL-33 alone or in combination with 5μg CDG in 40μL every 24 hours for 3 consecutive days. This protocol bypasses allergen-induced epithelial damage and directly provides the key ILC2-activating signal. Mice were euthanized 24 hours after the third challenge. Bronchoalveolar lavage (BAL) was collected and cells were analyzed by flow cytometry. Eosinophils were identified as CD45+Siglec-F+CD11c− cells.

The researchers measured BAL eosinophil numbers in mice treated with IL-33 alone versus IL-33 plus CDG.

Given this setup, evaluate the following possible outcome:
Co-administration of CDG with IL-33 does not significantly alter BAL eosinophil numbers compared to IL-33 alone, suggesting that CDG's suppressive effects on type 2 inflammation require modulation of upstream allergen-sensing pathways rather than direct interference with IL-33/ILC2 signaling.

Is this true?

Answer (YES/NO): NO